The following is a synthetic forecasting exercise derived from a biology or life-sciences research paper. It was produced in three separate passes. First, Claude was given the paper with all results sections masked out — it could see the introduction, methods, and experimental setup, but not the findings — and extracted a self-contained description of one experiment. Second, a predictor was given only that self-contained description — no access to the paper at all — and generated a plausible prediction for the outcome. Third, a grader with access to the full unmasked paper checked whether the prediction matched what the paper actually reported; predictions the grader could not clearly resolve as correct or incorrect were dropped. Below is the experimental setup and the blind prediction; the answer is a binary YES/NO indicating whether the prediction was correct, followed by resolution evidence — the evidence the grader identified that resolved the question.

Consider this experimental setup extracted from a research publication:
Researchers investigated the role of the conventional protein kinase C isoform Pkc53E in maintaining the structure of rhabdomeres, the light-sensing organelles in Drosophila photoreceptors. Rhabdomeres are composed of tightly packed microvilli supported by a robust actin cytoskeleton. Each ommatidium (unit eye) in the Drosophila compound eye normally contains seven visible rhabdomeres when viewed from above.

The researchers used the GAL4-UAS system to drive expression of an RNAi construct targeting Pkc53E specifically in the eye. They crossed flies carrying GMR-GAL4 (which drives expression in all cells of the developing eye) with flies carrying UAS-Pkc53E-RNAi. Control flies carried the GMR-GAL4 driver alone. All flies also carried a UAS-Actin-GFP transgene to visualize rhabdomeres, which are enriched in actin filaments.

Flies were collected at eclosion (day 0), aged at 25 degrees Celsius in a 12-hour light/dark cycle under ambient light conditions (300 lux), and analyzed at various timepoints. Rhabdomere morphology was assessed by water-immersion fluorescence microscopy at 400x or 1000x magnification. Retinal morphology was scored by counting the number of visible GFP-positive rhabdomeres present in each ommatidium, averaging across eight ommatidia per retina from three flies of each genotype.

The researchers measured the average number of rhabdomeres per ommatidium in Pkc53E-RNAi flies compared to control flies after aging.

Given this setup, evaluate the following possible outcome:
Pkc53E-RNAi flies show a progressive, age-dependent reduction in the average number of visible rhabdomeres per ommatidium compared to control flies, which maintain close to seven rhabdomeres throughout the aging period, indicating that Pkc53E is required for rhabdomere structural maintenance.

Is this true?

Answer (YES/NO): YES